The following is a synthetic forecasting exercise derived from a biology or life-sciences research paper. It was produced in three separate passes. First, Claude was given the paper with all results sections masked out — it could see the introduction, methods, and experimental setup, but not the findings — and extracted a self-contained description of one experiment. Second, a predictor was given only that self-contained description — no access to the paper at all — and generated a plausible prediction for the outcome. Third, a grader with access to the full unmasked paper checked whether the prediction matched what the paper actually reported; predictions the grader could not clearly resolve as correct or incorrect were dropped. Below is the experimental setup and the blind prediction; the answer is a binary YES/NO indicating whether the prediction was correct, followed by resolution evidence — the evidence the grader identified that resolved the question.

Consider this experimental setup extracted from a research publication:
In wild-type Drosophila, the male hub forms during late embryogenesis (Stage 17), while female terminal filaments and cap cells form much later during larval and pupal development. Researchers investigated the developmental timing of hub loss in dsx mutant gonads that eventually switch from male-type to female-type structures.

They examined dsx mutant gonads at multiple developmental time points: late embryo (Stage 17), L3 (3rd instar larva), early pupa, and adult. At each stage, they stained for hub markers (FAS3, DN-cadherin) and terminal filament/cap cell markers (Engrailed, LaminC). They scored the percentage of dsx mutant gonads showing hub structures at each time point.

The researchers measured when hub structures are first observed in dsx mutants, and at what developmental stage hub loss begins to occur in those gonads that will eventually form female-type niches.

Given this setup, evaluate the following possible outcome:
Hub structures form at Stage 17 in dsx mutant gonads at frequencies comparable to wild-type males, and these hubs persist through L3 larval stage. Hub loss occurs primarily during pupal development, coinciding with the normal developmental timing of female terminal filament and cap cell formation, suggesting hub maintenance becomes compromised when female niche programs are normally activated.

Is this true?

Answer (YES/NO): NO